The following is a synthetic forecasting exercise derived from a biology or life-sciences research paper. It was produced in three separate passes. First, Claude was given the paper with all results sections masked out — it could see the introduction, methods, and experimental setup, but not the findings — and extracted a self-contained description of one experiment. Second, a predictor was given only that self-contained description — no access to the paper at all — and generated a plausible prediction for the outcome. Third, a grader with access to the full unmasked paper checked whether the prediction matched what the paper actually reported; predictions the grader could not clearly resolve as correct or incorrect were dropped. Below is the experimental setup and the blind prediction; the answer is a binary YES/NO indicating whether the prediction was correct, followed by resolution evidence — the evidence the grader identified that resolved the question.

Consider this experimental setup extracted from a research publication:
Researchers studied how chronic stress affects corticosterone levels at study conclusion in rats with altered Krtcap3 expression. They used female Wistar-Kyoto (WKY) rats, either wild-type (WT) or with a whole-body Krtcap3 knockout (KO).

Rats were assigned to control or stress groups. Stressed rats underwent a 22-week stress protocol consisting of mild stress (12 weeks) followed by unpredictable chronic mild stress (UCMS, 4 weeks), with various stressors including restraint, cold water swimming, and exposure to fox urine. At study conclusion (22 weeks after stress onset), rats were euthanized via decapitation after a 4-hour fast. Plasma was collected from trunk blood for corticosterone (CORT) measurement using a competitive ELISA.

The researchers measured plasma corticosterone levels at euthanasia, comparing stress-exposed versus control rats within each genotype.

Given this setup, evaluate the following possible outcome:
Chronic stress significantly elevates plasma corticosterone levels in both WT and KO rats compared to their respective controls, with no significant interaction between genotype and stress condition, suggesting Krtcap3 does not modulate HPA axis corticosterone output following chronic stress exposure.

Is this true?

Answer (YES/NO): NO